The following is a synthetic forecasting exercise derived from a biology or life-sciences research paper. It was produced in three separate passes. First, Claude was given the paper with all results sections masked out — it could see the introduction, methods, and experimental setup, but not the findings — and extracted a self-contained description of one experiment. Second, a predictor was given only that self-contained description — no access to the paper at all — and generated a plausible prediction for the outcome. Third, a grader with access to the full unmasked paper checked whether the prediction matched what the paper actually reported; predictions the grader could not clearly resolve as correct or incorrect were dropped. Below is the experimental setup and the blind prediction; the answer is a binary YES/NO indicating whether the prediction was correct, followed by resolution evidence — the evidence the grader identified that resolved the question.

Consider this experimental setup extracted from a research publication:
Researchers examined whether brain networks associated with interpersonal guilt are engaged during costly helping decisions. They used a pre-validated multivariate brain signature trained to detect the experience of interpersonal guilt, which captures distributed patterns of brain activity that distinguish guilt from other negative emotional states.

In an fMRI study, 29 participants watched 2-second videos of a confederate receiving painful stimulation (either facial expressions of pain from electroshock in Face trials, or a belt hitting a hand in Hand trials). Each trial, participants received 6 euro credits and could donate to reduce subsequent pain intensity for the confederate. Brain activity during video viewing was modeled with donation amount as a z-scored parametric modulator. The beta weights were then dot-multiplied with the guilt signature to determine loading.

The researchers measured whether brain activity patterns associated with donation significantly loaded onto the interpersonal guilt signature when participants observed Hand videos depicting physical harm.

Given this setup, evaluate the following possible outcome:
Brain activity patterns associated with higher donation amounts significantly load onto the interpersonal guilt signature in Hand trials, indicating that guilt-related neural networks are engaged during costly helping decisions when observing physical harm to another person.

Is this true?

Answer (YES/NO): YES